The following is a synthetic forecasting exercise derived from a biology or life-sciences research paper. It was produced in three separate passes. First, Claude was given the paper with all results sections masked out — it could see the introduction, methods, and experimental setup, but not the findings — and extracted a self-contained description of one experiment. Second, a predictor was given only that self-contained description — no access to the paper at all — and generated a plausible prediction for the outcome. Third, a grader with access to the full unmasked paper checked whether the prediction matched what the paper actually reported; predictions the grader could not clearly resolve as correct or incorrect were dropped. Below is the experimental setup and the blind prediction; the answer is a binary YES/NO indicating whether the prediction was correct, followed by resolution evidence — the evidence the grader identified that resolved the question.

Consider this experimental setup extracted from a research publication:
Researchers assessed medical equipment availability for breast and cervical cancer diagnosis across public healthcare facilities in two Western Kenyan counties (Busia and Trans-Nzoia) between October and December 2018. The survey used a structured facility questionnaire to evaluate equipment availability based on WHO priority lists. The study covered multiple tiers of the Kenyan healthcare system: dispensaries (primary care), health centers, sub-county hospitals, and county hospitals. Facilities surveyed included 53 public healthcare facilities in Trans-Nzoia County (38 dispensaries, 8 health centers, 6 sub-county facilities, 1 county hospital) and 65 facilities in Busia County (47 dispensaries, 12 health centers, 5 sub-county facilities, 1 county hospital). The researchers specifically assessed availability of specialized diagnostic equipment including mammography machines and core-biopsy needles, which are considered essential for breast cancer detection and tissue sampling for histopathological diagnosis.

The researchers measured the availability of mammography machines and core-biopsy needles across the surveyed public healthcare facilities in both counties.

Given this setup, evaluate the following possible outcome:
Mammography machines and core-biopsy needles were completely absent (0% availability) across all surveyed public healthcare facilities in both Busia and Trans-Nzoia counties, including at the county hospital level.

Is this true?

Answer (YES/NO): YES